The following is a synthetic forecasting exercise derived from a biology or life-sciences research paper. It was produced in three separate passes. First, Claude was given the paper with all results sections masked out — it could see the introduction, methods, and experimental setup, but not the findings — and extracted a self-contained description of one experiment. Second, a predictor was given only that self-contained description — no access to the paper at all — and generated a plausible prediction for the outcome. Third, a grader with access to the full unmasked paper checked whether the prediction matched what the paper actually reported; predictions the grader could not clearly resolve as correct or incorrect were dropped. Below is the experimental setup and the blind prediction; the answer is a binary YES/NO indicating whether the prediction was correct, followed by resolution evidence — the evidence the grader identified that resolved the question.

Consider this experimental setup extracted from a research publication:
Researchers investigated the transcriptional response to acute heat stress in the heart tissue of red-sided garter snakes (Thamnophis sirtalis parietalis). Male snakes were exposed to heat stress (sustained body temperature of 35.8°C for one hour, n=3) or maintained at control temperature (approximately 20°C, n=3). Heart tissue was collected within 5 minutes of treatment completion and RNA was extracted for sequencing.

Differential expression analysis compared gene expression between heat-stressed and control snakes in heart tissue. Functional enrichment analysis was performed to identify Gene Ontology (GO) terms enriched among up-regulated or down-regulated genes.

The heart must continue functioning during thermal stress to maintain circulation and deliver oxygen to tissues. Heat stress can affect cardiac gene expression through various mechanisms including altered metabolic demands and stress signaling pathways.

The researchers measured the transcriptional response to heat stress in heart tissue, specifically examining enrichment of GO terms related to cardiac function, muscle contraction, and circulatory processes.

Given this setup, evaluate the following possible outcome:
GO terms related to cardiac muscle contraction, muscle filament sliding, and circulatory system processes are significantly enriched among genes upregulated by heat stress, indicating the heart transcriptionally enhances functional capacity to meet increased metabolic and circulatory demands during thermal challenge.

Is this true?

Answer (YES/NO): NO